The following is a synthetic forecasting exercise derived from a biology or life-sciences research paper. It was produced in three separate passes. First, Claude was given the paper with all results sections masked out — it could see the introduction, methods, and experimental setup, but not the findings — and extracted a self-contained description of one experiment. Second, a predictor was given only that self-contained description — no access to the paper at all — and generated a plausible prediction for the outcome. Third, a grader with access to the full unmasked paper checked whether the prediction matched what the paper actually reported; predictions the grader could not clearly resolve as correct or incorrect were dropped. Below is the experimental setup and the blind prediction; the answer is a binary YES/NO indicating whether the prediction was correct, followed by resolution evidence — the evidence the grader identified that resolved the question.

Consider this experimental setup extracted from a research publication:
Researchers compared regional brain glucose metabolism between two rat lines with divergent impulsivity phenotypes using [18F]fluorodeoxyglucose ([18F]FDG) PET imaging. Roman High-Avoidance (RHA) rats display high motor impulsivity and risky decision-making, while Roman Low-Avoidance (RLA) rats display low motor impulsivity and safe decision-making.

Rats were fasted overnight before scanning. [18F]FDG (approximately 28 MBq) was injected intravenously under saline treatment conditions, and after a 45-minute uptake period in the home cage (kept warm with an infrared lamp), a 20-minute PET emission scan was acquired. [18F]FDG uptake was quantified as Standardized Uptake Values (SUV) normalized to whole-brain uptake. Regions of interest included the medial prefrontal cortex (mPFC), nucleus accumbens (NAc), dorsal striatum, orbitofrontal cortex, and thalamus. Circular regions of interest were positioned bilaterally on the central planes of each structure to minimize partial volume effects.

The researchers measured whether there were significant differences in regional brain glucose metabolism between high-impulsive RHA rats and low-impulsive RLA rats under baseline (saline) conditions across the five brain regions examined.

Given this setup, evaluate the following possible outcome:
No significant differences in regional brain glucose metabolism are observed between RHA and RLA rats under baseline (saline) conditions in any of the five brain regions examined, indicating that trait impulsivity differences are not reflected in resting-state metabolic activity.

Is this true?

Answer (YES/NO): NO